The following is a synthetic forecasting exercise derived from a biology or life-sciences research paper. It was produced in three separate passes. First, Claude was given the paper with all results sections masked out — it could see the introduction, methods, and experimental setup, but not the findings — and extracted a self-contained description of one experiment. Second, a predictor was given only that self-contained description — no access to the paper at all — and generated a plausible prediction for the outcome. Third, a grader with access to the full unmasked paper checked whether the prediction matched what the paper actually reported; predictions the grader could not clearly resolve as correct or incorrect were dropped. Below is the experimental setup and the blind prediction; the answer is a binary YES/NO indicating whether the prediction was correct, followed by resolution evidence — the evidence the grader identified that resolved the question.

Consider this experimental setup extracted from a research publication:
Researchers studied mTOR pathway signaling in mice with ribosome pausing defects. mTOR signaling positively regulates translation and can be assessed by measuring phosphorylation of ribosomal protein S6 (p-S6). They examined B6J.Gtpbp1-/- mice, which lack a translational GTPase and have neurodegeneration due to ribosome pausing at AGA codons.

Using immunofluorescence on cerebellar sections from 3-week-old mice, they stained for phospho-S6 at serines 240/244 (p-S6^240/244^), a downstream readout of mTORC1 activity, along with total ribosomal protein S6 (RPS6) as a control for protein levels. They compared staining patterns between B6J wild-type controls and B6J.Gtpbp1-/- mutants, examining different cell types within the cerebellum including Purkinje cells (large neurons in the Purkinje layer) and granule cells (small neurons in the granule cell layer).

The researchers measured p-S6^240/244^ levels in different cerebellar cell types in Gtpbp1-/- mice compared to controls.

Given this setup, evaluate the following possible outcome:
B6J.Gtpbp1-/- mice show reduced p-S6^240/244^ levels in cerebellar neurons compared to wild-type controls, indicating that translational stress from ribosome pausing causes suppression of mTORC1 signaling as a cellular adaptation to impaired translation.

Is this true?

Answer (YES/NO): NO